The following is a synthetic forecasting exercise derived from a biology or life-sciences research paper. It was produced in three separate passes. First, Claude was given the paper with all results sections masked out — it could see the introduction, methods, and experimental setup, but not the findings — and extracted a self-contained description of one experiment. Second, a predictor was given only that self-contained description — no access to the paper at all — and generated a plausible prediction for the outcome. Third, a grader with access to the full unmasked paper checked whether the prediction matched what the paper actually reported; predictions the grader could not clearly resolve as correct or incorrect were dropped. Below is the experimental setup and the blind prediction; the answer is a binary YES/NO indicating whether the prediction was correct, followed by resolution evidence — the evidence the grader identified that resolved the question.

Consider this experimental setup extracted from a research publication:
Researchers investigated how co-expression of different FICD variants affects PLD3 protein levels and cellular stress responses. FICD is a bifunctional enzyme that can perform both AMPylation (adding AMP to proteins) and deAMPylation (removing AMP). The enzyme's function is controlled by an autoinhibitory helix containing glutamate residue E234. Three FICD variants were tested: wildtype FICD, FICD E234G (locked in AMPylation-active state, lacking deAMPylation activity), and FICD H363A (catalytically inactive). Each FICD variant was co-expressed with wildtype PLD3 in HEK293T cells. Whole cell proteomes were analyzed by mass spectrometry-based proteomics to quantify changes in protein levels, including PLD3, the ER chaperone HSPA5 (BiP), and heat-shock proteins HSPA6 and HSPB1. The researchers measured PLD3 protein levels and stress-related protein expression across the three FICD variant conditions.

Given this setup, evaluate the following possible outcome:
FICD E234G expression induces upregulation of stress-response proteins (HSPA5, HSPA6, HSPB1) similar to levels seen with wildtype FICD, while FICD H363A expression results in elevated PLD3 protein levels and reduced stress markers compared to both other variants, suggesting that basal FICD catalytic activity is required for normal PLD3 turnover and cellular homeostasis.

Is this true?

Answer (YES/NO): NO